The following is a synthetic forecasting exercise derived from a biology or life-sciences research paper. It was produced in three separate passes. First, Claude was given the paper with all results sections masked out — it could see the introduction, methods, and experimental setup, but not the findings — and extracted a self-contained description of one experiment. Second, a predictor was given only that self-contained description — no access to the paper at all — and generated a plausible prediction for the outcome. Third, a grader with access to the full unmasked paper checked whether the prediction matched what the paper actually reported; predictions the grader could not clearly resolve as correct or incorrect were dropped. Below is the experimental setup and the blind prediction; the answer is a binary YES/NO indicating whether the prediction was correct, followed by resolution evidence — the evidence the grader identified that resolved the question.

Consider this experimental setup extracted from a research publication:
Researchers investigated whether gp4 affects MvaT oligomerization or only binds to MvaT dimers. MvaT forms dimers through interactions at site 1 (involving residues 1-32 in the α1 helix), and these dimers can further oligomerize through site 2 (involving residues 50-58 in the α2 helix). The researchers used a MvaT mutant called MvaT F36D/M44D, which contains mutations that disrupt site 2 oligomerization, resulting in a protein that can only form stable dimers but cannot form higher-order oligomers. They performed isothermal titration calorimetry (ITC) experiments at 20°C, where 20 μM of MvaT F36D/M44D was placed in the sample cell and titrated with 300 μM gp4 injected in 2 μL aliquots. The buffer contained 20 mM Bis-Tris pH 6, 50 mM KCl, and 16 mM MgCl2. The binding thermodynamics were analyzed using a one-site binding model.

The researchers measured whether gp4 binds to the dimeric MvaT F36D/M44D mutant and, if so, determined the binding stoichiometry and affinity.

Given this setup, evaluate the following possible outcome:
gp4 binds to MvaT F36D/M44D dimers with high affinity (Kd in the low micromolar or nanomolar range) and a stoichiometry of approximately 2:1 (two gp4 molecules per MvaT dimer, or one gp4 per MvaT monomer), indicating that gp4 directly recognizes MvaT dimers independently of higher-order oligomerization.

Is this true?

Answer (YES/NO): NO